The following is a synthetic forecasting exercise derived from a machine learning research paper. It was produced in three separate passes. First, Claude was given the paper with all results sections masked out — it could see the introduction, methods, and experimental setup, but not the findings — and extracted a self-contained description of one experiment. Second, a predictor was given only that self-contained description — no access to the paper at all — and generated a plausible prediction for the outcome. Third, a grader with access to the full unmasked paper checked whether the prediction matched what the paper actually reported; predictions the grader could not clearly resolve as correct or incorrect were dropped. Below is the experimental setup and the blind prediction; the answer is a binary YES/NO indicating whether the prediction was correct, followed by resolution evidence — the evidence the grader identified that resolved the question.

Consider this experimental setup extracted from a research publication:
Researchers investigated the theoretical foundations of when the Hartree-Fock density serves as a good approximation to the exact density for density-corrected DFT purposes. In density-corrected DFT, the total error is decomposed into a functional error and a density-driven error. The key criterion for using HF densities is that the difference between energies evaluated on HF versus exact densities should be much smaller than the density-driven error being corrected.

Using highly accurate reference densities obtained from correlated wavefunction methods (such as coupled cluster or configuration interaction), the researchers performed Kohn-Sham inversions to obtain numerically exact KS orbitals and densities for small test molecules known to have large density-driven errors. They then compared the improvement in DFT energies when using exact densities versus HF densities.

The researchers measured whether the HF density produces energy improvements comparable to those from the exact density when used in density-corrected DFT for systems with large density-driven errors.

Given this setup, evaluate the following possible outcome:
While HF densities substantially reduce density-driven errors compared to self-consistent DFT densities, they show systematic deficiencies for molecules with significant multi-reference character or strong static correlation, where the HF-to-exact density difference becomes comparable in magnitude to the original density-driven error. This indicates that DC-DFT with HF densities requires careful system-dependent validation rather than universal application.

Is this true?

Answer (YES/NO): NO